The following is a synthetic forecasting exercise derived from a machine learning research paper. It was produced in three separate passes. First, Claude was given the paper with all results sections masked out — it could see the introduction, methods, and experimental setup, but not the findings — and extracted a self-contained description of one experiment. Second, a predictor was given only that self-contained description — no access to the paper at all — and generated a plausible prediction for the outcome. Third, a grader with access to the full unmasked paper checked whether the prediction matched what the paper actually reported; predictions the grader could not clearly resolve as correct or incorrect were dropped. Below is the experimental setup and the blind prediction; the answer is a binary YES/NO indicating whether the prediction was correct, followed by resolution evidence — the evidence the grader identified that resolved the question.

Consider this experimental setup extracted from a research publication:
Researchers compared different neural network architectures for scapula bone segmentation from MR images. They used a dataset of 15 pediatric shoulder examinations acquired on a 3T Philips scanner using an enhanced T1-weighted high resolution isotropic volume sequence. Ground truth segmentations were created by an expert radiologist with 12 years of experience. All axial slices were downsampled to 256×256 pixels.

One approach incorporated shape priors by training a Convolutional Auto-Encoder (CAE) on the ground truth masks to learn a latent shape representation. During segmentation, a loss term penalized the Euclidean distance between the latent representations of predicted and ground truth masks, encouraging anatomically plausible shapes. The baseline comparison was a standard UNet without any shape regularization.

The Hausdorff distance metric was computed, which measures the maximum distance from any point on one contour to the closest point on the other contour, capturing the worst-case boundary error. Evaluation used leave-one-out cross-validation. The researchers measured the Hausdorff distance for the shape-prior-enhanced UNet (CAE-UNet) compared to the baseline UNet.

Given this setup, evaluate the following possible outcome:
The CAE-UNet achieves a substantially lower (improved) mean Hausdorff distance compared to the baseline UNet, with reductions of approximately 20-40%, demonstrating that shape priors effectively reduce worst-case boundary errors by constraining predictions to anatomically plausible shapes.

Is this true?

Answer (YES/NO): NO